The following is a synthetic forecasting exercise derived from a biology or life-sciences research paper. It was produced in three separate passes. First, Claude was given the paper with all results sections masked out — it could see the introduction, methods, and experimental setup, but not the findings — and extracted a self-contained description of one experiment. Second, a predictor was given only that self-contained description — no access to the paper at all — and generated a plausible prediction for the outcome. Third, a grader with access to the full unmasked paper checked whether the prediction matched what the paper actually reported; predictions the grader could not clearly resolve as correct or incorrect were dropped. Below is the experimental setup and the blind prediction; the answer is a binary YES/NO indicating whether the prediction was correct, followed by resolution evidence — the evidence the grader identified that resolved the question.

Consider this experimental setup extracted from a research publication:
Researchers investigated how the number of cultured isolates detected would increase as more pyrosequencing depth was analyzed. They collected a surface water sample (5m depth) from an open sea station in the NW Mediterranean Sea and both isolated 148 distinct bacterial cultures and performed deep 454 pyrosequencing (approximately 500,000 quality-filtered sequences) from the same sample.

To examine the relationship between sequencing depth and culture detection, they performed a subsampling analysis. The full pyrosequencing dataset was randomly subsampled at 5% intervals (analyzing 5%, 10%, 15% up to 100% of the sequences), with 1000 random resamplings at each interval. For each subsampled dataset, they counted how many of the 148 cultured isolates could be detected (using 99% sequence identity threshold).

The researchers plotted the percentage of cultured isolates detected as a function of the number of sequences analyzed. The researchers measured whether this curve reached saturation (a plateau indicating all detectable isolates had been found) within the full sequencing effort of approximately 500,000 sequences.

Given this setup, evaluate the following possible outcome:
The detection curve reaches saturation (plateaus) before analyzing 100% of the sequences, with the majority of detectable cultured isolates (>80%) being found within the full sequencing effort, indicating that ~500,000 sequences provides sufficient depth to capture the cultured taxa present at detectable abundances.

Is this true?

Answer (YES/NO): NO